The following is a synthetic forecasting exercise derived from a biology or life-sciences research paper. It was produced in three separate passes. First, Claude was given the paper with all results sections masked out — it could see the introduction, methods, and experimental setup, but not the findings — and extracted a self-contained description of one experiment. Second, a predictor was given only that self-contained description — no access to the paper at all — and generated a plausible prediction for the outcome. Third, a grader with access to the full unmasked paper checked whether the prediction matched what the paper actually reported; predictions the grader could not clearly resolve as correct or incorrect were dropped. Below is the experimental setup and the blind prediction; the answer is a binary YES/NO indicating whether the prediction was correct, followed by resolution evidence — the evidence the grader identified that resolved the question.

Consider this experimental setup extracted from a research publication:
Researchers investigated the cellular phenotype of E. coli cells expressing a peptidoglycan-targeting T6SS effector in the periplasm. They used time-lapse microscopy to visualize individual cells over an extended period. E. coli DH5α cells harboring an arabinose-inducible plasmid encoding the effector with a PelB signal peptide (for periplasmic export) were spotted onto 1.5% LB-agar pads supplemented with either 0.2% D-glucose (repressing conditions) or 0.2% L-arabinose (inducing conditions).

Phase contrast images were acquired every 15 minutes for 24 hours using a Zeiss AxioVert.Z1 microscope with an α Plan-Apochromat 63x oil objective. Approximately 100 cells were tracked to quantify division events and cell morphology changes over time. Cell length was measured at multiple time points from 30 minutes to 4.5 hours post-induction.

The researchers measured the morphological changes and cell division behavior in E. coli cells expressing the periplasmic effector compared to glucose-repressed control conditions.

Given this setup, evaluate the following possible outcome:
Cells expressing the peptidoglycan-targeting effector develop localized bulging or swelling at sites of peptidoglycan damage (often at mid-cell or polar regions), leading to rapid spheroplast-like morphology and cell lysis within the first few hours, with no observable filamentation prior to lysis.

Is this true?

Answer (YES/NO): NO